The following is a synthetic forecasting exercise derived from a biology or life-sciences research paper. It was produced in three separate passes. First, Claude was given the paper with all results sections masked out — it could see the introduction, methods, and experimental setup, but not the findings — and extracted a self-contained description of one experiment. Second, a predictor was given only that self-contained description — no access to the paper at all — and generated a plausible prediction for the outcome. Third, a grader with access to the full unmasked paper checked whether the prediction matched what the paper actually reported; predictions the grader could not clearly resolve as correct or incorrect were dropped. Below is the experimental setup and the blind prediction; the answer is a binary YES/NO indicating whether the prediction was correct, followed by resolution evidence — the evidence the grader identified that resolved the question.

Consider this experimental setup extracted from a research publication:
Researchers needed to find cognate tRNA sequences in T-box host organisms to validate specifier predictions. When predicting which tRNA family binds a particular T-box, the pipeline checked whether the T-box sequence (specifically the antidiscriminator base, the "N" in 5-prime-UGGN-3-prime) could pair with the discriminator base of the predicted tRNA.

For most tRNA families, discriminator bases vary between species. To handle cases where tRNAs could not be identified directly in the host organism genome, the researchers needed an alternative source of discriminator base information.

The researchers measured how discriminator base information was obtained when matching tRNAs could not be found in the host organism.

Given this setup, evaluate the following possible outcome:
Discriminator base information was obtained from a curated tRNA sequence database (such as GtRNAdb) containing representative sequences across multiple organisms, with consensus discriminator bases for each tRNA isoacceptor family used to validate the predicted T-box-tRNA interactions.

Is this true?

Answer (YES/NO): NO